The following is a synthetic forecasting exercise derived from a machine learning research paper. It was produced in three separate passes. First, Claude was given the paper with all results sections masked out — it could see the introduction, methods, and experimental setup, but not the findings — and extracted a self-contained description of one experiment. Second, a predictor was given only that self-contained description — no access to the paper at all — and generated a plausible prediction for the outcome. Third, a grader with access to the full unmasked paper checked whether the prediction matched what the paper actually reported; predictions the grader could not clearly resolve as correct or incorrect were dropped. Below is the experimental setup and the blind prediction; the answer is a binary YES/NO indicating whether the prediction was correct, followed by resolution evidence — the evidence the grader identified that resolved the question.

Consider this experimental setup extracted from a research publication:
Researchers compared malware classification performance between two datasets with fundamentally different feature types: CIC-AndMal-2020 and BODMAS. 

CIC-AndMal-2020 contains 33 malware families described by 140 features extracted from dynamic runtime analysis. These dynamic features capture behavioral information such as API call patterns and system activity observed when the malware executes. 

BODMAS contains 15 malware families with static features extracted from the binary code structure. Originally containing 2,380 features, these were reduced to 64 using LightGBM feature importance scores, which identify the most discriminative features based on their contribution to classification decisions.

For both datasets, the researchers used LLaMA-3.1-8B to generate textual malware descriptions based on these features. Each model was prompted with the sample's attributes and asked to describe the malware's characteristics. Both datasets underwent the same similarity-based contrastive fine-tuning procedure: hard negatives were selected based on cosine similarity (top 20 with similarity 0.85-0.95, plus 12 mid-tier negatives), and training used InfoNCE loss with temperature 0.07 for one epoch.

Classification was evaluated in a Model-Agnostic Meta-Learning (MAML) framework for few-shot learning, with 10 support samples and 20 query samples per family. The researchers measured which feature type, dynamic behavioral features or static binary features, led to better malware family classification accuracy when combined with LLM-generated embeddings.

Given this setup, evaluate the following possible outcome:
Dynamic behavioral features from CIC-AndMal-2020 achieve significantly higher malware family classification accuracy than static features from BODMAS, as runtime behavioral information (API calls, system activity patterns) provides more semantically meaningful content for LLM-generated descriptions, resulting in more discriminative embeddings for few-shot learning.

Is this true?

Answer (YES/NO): YES